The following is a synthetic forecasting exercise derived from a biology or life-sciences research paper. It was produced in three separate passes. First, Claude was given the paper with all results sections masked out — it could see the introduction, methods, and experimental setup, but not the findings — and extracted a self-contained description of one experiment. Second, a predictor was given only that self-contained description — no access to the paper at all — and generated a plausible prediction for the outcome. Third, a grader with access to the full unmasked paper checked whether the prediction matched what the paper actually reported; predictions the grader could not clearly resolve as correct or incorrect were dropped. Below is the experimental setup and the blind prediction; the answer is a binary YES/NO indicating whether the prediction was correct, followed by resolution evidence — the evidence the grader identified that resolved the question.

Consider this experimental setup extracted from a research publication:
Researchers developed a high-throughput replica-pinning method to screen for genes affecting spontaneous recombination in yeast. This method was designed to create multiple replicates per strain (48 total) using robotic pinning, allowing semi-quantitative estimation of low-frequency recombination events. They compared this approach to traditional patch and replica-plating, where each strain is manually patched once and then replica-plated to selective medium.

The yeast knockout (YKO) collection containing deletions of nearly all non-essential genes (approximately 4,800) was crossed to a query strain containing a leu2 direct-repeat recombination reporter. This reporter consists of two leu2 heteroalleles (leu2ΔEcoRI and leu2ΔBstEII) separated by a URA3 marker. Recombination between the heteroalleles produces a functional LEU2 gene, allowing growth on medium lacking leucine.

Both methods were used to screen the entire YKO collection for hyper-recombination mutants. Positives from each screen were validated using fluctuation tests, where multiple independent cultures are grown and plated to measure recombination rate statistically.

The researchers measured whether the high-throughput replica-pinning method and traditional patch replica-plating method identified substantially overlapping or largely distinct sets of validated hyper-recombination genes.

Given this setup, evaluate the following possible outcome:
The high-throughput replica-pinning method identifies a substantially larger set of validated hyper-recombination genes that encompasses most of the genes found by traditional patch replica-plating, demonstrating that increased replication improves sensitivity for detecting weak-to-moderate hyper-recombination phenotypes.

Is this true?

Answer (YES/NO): NO